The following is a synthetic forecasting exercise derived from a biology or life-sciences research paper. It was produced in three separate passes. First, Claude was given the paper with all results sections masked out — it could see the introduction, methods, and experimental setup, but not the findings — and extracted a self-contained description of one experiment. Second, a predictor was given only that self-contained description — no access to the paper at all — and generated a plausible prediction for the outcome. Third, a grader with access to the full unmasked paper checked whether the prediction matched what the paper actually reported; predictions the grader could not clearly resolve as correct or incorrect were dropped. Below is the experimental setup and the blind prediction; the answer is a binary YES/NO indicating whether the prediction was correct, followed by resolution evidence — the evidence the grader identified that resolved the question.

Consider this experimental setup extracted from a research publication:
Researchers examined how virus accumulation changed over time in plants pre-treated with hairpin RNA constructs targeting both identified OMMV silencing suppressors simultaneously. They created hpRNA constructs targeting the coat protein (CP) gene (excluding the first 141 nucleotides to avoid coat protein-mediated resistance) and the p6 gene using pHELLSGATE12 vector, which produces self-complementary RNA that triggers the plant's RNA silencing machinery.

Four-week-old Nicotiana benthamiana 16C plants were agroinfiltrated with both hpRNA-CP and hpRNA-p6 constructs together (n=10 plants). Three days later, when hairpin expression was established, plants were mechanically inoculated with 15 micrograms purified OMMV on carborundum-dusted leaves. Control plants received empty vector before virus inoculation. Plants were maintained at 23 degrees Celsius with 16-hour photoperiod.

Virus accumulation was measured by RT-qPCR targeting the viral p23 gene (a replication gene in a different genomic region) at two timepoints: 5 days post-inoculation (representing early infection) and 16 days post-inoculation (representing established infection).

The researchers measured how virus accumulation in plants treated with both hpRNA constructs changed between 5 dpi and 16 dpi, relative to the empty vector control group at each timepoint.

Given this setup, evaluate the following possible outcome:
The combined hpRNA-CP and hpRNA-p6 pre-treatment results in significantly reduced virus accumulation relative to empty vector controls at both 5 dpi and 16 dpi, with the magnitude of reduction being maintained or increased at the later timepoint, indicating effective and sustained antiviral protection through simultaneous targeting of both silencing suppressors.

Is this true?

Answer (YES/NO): NO